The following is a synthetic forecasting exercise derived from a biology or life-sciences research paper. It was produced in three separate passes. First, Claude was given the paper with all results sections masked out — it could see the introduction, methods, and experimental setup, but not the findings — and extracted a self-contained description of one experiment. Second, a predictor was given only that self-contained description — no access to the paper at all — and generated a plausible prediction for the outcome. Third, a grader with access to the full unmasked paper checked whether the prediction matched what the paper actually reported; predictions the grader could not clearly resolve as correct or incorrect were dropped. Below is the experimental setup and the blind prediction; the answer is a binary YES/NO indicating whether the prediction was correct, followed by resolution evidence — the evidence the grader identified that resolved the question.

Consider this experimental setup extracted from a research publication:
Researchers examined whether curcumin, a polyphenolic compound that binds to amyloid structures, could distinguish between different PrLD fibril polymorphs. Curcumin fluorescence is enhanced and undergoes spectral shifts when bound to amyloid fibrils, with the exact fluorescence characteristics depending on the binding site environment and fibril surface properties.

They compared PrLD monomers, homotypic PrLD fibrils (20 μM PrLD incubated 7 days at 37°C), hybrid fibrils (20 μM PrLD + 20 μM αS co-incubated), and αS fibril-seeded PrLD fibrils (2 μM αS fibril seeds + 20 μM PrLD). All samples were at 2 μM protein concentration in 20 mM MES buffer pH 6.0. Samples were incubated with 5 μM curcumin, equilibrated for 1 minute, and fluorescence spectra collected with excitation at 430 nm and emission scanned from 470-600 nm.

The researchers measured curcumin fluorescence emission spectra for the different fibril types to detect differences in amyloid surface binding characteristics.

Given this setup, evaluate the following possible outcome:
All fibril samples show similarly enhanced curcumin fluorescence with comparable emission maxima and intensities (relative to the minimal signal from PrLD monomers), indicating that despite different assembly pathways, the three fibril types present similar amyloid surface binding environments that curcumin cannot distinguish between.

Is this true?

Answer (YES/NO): NO